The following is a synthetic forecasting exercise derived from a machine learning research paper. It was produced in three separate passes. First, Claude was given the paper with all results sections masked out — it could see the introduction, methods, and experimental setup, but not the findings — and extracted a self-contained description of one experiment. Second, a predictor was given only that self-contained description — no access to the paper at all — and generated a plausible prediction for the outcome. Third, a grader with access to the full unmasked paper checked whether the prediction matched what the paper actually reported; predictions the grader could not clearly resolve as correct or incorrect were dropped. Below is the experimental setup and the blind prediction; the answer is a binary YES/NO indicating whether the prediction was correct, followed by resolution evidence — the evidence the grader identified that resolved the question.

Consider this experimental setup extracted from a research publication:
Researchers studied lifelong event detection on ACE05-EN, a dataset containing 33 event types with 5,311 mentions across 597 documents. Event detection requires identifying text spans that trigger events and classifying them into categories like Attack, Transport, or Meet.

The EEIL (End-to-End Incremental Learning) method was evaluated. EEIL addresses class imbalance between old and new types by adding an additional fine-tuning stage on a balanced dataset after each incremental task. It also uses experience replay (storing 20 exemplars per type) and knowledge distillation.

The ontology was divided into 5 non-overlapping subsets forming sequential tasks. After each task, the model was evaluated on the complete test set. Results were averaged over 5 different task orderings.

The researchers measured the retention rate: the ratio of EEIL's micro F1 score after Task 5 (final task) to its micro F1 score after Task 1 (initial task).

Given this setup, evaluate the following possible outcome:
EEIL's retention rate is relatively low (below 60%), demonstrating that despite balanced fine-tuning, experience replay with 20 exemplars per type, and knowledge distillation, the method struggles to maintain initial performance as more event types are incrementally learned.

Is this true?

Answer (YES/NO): NO